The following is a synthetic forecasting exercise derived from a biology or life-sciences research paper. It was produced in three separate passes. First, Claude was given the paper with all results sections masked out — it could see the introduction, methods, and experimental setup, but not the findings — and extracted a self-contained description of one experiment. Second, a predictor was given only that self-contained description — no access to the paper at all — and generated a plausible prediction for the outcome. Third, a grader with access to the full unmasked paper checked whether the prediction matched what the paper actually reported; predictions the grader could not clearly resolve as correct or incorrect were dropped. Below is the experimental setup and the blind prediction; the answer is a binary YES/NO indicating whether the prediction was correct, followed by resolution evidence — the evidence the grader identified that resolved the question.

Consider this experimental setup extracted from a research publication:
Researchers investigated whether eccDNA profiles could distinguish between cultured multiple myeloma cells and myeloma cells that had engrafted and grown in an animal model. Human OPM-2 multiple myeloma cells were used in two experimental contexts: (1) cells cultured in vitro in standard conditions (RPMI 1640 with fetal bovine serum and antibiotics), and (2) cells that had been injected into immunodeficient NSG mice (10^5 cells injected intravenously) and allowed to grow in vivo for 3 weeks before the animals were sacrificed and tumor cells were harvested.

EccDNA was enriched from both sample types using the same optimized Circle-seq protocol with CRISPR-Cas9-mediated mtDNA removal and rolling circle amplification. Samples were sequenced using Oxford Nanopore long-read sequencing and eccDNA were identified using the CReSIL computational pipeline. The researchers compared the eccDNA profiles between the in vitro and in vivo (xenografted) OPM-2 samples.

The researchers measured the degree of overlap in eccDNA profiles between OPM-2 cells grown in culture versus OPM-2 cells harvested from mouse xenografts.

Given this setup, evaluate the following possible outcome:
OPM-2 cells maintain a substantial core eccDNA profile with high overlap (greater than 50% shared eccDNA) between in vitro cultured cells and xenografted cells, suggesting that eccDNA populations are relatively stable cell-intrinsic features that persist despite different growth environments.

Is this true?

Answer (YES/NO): NO